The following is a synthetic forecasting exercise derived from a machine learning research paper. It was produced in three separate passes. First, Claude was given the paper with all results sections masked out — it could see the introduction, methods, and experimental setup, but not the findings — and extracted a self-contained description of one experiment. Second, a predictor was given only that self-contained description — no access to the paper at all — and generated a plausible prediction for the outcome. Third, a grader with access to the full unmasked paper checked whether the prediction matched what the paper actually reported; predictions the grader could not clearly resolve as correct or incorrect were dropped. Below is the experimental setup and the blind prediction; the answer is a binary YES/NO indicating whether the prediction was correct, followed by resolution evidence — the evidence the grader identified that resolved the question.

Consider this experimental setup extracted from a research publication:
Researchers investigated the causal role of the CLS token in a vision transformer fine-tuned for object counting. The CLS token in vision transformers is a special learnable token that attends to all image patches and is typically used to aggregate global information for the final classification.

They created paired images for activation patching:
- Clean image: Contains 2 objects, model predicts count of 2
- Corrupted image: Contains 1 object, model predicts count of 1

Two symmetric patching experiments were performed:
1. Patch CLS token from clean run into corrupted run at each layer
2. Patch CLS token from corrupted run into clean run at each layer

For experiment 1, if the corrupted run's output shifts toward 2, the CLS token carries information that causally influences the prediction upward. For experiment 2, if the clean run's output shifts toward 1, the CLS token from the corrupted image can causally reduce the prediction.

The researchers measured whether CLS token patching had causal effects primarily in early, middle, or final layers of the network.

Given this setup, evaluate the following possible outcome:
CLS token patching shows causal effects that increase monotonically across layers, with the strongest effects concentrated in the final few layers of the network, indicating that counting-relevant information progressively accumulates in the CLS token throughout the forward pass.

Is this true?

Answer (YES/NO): YES